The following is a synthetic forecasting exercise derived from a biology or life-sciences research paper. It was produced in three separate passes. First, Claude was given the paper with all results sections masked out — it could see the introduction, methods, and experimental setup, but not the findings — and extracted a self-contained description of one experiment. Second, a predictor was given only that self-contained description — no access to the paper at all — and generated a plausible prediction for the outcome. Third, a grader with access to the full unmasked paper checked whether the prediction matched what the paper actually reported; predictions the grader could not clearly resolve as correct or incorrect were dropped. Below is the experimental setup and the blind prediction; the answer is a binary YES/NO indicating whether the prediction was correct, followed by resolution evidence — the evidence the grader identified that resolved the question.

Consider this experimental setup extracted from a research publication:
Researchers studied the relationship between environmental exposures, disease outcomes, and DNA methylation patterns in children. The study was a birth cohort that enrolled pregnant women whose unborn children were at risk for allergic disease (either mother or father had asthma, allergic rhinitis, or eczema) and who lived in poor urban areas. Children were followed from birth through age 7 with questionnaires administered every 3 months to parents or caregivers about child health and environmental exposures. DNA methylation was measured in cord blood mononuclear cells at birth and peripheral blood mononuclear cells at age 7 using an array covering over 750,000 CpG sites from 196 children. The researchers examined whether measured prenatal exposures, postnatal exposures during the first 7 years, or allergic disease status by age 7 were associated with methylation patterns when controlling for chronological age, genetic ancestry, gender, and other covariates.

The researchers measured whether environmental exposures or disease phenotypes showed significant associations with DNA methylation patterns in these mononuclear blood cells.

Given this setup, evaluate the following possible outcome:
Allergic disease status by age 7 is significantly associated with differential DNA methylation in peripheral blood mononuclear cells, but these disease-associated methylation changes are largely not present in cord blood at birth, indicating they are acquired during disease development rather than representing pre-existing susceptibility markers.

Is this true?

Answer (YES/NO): NO